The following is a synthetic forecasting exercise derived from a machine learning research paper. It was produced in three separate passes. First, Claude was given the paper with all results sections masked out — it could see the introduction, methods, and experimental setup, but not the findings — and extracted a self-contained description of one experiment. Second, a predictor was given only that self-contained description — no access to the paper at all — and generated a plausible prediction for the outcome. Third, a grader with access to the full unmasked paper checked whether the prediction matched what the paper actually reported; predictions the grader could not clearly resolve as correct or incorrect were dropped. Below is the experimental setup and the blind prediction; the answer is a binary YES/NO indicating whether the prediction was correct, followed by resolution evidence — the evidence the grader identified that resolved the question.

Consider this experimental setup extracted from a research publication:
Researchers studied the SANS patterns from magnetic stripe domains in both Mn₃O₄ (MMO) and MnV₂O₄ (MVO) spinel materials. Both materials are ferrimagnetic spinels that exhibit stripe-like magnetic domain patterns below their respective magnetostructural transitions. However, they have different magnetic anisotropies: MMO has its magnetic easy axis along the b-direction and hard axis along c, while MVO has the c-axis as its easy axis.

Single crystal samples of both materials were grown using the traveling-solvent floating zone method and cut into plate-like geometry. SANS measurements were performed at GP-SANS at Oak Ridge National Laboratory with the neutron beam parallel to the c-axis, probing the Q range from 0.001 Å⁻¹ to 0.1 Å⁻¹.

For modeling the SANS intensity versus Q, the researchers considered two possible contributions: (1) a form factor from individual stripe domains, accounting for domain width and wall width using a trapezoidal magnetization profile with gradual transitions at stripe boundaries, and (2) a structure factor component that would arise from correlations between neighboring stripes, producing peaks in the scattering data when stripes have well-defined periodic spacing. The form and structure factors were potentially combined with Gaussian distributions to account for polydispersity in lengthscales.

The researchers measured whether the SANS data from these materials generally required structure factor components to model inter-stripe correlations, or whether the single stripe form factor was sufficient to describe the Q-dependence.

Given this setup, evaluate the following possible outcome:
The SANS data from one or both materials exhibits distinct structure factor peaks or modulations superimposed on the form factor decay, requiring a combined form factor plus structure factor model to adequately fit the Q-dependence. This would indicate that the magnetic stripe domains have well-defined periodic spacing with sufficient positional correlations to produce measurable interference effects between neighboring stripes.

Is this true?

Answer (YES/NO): NO